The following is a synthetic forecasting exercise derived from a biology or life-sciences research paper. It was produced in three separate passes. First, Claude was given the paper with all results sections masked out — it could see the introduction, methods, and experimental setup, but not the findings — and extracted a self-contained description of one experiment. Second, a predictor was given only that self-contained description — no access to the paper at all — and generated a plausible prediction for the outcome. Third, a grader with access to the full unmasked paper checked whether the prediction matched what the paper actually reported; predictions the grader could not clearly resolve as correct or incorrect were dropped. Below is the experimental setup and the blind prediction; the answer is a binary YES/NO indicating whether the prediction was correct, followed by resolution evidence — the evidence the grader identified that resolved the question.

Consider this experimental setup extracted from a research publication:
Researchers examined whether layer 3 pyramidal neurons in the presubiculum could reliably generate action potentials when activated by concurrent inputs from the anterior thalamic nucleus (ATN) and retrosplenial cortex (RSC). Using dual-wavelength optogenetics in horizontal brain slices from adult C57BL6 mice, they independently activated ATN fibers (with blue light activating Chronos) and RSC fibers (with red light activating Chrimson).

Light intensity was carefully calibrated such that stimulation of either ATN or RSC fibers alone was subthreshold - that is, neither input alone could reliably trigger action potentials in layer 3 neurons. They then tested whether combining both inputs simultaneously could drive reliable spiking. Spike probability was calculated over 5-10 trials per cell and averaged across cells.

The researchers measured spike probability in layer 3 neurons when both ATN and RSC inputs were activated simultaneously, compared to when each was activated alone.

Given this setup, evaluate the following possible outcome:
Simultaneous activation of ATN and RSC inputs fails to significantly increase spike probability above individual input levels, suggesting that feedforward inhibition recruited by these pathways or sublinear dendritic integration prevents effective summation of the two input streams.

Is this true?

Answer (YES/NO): NO